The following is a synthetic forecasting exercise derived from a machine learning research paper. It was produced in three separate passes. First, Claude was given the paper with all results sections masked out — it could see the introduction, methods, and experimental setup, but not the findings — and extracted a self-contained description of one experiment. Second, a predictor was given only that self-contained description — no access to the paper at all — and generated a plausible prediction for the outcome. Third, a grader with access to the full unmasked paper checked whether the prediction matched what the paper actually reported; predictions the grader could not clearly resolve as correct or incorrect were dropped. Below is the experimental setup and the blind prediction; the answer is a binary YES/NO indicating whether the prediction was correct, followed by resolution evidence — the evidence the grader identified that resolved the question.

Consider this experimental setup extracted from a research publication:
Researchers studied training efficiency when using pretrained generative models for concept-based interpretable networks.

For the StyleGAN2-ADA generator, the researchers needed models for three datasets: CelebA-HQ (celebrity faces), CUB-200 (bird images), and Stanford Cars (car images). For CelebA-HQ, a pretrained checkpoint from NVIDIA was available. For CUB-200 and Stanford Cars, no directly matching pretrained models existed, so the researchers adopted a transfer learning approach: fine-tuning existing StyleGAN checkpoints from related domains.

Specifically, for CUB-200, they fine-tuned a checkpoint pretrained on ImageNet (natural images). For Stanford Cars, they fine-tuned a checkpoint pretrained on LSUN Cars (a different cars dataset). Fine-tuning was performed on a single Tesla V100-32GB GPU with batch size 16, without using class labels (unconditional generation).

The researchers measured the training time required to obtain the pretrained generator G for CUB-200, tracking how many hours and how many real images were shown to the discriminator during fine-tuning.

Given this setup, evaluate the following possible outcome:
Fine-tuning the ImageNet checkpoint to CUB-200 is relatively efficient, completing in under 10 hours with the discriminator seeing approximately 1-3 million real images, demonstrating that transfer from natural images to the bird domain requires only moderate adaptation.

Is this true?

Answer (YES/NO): NO